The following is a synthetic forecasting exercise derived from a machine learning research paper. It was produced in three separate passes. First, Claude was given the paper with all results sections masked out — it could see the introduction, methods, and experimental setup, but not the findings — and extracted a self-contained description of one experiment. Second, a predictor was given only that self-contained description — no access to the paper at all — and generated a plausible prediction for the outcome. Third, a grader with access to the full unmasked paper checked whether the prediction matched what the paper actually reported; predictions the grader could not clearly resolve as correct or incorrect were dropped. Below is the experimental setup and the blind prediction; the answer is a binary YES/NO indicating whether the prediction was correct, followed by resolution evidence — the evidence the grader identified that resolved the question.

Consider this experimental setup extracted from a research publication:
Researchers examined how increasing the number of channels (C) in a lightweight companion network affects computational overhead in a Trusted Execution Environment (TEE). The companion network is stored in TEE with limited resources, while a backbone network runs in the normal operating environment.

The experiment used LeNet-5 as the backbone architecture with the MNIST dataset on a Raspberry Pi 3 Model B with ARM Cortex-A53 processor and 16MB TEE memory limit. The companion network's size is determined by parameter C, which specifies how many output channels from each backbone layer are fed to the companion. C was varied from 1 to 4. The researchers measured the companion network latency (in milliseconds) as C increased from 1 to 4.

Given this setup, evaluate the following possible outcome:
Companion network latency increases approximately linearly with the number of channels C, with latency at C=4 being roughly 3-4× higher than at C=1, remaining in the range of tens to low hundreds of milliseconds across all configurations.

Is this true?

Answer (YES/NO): NO